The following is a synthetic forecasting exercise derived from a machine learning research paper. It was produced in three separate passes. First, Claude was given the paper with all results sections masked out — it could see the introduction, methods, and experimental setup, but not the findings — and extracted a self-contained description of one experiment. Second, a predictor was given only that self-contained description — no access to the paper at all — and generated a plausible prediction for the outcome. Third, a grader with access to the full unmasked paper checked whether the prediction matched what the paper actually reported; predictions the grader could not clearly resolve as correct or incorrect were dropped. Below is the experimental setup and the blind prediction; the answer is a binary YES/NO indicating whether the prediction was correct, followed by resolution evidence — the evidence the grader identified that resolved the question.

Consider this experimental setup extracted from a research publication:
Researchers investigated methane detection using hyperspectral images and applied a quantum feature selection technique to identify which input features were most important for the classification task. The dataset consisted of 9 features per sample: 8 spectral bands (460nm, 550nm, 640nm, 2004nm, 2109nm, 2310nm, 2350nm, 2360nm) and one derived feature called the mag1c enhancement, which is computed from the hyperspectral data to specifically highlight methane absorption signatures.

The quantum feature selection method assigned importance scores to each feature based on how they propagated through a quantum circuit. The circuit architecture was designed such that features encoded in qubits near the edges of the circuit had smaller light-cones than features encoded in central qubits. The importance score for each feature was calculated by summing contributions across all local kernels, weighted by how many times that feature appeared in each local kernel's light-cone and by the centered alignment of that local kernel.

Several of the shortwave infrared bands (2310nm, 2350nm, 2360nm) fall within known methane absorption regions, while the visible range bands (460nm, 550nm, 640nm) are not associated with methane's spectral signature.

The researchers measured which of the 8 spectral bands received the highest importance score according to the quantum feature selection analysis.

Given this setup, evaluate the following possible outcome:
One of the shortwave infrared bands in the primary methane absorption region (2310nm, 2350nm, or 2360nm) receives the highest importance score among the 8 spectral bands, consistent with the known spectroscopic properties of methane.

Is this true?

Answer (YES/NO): YES